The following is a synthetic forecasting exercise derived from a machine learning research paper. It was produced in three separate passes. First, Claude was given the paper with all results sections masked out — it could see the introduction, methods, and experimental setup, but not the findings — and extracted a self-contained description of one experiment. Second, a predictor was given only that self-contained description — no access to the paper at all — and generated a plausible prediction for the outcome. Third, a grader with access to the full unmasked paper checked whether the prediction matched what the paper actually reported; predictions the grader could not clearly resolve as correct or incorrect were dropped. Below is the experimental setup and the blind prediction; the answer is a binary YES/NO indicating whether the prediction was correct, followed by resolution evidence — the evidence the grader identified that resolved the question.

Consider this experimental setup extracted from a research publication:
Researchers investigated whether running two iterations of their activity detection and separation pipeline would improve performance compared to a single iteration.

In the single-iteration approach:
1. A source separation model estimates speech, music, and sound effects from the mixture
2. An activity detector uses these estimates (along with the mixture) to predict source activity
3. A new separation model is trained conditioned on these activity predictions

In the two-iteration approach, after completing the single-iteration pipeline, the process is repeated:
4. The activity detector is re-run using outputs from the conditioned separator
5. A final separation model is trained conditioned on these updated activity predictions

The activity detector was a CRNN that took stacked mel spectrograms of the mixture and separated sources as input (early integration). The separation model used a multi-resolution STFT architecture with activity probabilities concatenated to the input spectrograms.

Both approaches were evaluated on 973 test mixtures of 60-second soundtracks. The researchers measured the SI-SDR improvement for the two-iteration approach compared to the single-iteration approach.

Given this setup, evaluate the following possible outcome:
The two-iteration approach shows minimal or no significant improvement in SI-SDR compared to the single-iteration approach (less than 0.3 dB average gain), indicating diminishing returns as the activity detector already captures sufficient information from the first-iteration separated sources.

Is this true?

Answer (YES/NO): YES